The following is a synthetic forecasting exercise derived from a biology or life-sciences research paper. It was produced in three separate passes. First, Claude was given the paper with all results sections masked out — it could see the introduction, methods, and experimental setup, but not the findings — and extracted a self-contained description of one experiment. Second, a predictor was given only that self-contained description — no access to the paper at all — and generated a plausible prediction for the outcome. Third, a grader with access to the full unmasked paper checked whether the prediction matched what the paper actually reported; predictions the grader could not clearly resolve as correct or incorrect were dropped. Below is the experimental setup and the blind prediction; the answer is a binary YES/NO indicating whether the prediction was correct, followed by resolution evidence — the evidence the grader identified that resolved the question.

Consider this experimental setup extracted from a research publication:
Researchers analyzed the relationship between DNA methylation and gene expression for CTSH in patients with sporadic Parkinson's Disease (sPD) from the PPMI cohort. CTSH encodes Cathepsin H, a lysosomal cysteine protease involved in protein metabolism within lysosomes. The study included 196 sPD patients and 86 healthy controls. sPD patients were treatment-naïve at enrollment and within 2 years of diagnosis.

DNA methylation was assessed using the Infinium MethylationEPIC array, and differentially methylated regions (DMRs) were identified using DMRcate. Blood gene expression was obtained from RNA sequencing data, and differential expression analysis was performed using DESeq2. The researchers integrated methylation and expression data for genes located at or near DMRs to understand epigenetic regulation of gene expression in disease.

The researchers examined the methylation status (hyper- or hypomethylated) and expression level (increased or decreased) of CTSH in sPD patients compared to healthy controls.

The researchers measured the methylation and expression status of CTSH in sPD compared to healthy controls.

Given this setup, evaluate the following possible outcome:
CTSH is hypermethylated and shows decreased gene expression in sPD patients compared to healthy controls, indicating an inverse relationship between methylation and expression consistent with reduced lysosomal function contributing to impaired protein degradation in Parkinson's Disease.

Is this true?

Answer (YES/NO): YES